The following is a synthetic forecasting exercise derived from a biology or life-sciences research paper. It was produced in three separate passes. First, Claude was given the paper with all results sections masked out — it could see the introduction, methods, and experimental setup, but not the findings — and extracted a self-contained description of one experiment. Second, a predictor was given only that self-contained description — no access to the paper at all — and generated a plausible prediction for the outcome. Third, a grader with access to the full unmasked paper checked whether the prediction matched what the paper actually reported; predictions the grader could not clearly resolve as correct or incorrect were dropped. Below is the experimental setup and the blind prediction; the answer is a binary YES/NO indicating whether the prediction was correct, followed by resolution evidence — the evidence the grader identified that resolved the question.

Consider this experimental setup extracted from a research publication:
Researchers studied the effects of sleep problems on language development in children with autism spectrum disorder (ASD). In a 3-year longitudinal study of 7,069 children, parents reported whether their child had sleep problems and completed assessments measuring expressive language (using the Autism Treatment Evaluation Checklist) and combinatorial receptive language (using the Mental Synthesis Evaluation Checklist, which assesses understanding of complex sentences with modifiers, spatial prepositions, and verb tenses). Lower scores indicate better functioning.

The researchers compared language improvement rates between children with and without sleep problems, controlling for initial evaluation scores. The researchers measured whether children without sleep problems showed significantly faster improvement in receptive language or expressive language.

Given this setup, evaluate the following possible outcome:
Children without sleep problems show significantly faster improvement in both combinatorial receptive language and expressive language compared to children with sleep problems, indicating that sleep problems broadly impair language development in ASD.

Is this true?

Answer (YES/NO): NO